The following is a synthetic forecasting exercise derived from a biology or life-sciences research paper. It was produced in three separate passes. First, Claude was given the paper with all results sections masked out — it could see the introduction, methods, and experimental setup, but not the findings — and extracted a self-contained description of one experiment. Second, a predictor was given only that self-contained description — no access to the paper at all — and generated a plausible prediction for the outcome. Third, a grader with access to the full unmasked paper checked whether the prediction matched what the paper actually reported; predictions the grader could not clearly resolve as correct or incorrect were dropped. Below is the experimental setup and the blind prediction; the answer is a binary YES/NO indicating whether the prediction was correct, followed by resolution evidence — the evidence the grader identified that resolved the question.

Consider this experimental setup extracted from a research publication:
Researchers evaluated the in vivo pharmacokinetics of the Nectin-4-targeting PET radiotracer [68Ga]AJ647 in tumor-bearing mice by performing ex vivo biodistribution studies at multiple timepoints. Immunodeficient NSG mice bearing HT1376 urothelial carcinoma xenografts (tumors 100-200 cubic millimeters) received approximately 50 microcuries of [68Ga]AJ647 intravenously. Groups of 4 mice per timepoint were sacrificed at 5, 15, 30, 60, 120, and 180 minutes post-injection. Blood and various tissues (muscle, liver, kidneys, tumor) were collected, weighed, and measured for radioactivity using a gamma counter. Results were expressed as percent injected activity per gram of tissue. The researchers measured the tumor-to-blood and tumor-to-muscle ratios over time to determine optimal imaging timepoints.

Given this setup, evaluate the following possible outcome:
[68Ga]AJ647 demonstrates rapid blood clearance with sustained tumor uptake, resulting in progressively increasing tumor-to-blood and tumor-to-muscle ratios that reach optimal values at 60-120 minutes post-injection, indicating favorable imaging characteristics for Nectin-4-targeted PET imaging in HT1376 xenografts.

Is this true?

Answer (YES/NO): YES